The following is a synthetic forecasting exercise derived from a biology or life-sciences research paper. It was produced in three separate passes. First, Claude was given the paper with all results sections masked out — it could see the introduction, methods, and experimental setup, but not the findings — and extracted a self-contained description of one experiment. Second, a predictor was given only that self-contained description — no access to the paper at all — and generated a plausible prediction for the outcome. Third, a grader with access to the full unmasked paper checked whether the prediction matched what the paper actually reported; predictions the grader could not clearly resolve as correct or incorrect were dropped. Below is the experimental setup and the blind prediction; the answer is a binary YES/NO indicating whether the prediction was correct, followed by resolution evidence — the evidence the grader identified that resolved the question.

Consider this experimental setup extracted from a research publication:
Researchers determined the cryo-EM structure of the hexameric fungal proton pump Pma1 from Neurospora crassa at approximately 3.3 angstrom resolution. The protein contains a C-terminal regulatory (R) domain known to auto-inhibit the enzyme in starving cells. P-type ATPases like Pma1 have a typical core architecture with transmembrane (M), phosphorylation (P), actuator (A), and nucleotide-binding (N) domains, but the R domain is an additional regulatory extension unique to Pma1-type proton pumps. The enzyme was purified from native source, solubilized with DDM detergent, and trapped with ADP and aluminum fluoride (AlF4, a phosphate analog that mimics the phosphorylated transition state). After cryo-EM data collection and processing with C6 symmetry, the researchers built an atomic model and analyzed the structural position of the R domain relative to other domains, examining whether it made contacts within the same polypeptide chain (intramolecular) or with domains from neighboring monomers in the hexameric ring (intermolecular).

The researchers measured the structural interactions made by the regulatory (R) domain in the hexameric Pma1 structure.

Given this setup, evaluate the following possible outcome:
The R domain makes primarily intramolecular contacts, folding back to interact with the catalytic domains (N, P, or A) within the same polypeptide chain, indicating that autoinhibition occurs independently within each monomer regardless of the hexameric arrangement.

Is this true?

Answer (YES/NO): NO